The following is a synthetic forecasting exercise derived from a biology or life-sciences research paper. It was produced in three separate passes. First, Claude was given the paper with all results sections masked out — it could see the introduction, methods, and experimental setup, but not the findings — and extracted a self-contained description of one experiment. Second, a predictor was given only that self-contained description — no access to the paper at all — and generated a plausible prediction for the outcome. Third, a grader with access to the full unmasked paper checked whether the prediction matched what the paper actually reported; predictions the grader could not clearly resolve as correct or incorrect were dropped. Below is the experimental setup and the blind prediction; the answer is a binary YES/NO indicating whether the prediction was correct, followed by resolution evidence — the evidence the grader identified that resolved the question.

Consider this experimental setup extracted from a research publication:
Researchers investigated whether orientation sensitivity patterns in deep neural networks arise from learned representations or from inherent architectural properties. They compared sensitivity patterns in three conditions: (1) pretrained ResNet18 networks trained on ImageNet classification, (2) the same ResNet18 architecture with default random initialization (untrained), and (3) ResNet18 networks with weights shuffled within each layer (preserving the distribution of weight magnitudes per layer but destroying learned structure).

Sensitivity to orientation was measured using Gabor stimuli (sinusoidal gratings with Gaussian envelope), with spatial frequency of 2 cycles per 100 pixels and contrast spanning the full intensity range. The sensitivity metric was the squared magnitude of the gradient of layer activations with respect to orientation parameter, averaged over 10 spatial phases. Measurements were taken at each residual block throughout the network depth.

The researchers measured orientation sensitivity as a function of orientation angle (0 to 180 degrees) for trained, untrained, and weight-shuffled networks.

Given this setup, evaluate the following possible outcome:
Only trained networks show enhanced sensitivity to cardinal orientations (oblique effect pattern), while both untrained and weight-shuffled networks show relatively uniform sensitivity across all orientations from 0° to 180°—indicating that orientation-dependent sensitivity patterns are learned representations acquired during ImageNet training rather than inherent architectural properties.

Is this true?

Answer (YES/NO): NO